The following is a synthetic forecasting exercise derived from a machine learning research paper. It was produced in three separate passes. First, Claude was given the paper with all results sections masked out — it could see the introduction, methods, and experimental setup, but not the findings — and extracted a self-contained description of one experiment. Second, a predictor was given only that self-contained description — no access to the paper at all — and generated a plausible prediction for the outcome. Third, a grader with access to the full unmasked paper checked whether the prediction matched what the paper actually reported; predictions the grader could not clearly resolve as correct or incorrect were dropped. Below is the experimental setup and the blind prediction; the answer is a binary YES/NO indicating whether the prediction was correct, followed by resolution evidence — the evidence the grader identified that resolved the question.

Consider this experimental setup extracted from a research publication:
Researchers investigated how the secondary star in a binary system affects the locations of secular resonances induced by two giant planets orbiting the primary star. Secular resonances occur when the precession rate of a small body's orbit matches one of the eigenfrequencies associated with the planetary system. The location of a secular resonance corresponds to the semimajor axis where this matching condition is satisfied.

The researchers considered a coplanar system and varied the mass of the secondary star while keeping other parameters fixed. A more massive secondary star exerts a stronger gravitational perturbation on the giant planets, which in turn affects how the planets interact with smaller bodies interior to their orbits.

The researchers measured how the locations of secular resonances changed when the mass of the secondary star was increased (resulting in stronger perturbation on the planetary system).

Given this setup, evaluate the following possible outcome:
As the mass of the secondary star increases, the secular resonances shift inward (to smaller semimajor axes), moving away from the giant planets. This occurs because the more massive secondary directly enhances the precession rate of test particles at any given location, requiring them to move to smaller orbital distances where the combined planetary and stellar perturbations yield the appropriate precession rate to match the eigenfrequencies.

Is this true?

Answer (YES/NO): NO